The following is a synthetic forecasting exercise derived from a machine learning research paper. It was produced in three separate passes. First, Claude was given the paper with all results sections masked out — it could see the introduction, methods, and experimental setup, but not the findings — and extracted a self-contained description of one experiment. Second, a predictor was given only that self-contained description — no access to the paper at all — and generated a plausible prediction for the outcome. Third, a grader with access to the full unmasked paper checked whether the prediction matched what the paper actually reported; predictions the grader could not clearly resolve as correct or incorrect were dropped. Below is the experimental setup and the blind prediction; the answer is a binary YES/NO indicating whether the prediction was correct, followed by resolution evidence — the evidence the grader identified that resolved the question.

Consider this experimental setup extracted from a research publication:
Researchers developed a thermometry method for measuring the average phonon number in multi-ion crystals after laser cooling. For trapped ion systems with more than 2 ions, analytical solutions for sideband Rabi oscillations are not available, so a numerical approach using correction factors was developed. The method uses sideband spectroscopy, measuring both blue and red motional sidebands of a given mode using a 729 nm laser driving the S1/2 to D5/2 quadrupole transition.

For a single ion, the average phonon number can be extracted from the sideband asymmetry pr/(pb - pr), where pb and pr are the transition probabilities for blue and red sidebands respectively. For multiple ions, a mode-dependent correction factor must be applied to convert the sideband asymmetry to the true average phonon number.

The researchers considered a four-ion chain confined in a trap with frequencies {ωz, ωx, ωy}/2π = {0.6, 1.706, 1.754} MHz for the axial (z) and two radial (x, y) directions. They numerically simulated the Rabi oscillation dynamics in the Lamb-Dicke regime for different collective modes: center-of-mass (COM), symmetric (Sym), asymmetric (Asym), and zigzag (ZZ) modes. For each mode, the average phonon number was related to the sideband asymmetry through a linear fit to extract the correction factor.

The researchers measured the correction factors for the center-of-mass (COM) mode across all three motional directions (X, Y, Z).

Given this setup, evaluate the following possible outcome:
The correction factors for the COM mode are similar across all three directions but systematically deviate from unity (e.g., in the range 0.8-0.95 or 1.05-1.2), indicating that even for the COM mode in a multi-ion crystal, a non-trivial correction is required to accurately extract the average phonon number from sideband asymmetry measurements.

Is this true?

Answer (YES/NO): NO